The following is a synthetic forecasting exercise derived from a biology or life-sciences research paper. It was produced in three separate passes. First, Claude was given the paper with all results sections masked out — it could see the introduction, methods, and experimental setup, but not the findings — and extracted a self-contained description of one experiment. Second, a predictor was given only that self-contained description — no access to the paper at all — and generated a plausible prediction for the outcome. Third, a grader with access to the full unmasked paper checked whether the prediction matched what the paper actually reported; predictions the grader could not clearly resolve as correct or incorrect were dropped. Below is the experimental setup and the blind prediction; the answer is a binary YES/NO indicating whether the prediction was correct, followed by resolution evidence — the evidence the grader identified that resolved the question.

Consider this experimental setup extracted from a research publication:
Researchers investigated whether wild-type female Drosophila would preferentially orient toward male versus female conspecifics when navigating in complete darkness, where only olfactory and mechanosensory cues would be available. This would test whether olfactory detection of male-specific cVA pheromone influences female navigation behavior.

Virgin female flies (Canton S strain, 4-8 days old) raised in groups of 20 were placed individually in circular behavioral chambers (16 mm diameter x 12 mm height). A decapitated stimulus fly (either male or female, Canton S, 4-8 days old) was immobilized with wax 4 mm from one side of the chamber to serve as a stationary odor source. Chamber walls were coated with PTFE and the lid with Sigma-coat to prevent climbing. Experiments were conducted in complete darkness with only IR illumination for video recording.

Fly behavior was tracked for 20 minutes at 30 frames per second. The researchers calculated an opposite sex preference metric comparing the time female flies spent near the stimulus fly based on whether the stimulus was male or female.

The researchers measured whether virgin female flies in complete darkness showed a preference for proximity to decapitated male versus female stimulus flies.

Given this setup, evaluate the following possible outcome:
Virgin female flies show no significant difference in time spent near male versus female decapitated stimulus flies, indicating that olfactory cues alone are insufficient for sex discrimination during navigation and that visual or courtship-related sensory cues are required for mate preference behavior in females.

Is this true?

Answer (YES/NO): NO